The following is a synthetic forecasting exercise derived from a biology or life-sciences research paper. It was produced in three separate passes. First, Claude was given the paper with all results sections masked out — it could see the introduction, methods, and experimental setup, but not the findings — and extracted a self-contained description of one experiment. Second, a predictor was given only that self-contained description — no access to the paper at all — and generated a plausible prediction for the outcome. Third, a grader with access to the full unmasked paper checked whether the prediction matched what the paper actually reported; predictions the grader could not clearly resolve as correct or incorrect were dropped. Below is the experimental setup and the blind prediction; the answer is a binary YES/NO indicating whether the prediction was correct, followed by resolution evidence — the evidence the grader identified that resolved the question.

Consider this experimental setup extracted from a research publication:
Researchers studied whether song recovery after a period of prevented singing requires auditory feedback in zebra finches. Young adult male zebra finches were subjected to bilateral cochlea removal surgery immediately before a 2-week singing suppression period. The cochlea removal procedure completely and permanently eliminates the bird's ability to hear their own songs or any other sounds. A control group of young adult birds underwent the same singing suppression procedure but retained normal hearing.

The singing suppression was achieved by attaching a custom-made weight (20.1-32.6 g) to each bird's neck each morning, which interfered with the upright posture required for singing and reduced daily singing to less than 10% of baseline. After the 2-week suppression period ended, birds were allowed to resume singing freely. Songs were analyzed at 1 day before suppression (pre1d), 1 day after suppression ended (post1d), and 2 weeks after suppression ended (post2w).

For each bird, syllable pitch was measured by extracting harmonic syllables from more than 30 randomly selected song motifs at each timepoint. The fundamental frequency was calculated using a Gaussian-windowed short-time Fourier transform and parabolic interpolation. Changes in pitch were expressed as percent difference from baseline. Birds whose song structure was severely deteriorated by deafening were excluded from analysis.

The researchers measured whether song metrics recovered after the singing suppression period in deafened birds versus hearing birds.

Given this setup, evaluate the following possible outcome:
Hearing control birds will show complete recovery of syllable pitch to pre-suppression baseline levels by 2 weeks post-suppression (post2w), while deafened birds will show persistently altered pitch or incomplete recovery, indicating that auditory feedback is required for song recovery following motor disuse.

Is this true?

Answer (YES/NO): NO